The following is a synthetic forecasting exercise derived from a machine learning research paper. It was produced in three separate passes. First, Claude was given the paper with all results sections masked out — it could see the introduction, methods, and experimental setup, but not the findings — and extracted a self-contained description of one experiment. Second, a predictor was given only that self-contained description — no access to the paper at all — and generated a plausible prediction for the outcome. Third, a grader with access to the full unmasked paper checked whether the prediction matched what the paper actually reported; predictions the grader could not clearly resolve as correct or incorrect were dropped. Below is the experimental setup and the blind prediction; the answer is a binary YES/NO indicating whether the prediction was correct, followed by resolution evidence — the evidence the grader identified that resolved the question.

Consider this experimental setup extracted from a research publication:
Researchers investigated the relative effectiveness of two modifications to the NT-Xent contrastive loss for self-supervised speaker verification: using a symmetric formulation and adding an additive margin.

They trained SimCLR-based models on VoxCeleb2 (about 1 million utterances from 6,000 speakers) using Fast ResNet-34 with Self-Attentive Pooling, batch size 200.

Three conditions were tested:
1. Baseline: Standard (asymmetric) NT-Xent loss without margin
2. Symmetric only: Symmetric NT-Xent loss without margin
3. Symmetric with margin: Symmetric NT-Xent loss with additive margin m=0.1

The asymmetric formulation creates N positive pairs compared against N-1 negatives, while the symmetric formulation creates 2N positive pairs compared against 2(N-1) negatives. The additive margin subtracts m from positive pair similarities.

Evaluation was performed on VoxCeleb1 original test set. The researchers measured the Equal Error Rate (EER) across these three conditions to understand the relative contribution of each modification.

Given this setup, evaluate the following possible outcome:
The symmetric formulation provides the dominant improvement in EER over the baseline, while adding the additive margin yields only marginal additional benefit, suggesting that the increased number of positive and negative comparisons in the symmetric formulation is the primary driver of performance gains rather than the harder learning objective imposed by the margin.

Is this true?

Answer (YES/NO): NO